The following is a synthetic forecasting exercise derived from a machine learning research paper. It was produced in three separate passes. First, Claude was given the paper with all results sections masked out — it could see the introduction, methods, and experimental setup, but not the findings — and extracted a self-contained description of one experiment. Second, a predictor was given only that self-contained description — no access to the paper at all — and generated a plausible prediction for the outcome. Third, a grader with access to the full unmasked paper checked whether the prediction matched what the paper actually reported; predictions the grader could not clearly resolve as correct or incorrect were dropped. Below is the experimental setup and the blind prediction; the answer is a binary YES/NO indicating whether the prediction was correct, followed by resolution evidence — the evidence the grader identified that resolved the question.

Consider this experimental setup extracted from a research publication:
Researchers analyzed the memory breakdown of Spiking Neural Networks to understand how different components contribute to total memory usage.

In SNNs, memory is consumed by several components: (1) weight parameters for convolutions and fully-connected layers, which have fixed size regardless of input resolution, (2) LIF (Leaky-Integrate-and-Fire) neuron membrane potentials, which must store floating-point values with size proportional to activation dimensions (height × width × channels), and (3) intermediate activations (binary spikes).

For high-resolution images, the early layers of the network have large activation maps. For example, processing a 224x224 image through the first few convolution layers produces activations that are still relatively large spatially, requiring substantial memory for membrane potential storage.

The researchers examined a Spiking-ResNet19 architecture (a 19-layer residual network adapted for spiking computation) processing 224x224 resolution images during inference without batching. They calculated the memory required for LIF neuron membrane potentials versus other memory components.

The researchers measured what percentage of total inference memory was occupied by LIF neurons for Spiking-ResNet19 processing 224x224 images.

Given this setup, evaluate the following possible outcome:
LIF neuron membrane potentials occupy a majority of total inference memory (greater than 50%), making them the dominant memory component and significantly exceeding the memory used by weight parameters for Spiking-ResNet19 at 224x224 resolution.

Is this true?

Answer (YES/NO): YES